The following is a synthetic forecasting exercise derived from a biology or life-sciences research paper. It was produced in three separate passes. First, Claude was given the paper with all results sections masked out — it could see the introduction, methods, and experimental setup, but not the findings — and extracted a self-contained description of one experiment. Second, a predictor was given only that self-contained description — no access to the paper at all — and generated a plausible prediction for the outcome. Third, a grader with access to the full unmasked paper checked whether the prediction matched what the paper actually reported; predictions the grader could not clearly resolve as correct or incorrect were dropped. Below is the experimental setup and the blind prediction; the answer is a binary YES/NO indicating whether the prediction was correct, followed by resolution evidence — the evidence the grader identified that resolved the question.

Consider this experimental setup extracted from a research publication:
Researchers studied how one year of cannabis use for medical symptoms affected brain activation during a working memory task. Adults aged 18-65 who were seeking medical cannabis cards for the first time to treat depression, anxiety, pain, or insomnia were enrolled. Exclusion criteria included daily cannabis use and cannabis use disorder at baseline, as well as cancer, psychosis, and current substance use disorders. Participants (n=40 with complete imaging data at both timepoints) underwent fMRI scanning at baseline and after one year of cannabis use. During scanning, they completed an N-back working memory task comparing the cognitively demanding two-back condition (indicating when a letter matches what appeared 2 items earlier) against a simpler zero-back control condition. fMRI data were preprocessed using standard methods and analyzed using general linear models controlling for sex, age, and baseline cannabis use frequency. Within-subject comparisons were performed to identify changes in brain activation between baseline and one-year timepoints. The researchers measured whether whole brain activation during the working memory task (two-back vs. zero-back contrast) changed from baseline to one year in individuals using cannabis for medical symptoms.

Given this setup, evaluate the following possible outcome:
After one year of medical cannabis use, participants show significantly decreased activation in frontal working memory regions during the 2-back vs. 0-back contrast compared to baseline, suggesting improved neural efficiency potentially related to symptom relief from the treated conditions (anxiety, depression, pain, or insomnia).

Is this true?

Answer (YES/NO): NO